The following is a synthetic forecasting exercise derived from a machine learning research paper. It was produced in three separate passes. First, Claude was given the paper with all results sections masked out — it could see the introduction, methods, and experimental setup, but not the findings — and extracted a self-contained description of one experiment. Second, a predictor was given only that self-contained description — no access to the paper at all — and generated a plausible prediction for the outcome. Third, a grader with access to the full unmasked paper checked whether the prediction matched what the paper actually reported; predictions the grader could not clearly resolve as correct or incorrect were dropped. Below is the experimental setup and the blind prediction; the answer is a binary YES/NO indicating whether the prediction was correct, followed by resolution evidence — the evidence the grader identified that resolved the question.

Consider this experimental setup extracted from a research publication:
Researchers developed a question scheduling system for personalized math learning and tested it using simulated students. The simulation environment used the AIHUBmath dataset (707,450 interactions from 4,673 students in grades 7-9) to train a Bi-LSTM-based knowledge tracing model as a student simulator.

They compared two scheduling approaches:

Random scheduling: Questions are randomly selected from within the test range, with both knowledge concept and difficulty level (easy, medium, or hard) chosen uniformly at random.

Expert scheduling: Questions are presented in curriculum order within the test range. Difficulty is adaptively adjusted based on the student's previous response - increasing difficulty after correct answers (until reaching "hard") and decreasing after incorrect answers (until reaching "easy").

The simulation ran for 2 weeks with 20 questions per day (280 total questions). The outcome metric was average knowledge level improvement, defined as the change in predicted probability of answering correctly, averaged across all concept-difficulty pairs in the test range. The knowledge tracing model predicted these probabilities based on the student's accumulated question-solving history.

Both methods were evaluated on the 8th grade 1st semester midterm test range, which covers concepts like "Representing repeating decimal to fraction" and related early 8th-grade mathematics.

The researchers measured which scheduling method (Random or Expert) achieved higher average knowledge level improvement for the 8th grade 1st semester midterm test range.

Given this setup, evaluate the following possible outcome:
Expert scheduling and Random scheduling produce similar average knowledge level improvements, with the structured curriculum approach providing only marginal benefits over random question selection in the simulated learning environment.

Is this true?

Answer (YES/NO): NO